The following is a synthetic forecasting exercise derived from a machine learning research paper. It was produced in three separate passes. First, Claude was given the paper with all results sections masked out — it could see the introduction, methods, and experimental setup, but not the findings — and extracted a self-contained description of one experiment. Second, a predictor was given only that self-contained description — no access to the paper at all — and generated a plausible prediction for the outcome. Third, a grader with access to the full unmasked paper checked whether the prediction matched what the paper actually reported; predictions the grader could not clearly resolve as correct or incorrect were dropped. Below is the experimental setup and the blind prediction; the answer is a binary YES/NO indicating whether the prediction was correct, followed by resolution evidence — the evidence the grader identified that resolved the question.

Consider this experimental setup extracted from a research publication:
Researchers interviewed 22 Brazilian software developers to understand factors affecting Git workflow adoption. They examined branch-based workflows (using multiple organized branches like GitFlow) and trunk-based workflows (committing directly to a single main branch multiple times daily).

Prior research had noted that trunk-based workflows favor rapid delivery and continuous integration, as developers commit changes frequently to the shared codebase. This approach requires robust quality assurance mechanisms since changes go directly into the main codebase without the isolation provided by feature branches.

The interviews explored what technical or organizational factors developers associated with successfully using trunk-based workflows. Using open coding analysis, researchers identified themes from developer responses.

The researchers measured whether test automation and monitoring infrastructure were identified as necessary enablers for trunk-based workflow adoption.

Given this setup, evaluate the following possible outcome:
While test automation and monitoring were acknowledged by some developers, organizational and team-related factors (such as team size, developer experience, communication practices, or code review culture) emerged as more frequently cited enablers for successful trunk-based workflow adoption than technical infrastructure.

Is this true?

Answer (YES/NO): YES